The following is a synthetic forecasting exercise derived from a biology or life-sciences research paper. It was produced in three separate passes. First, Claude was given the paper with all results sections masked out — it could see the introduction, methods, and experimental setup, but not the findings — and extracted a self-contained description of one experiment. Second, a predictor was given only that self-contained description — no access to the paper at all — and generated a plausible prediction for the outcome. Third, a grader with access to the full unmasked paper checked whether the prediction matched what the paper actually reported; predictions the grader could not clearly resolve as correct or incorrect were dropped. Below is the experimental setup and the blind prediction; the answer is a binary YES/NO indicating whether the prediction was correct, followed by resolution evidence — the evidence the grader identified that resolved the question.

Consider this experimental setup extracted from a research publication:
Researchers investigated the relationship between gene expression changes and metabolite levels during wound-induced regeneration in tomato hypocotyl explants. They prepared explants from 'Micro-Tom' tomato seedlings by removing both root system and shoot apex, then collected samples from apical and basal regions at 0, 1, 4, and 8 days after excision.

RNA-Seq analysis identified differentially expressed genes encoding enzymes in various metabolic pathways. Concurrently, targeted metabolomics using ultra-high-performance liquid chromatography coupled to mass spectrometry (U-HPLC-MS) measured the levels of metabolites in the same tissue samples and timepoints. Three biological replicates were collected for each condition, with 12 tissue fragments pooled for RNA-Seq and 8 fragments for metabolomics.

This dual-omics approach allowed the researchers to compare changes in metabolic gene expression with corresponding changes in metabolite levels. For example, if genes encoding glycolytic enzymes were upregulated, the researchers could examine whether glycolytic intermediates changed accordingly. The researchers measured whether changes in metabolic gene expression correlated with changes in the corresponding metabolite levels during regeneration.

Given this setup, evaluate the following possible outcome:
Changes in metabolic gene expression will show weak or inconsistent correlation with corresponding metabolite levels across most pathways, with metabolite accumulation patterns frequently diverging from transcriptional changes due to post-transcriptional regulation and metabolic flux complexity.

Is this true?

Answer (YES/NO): NO